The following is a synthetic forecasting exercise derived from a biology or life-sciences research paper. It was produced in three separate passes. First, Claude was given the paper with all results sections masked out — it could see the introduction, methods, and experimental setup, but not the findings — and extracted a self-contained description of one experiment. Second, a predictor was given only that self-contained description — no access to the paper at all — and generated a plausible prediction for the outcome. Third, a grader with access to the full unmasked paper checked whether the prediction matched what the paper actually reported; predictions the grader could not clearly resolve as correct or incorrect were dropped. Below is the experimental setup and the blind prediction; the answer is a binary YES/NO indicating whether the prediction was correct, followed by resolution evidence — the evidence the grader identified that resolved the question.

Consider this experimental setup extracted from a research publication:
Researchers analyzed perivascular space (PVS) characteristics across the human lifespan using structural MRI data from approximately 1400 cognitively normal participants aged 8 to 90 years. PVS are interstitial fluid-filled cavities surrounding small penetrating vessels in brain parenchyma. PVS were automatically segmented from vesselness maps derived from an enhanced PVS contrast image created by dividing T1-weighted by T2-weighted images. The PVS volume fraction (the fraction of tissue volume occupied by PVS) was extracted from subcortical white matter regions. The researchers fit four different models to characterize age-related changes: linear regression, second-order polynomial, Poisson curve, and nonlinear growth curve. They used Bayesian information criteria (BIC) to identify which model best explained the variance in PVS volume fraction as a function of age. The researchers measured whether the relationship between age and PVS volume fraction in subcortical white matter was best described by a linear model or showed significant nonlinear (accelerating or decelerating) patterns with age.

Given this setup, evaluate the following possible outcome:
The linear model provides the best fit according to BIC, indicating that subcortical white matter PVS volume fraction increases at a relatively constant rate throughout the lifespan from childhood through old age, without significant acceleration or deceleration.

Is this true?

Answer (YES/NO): YES